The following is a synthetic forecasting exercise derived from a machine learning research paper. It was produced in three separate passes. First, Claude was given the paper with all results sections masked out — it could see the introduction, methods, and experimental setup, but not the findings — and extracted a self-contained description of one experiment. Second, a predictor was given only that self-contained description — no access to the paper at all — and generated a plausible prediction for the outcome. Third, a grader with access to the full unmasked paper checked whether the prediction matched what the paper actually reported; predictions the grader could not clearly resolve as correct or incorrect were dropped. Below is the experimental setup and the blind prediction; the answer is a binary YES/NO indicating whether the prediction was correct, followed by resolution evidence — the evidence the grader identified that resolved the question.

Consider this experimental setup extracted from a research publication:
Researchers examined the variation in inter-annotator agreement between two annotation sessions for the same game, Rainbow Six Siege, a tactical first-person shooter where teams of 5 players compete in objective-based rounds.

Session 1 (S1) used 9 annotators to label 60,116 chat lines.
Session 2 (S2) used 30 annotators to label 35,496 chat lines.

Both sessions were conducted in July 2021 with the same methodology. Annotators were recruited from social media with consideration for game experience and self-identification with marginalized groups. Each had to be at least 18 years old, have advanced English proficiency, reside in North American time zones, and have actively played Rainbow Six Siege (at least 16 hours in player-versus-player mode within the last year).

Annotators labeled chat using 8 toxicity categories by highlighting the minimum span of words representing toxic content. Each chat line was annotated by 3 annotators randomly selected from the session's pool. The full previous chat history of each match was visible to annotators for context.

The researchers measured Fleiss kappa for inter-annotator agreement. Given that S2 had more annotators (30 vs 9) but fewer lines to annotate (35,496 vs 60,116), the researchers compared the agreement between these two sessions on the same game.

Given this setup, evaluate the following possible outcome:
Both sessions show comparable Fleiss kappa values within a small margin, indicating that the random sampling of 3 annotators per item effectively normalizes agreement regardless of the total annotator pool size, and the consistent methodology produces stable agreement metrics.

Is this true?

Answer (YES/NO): YES